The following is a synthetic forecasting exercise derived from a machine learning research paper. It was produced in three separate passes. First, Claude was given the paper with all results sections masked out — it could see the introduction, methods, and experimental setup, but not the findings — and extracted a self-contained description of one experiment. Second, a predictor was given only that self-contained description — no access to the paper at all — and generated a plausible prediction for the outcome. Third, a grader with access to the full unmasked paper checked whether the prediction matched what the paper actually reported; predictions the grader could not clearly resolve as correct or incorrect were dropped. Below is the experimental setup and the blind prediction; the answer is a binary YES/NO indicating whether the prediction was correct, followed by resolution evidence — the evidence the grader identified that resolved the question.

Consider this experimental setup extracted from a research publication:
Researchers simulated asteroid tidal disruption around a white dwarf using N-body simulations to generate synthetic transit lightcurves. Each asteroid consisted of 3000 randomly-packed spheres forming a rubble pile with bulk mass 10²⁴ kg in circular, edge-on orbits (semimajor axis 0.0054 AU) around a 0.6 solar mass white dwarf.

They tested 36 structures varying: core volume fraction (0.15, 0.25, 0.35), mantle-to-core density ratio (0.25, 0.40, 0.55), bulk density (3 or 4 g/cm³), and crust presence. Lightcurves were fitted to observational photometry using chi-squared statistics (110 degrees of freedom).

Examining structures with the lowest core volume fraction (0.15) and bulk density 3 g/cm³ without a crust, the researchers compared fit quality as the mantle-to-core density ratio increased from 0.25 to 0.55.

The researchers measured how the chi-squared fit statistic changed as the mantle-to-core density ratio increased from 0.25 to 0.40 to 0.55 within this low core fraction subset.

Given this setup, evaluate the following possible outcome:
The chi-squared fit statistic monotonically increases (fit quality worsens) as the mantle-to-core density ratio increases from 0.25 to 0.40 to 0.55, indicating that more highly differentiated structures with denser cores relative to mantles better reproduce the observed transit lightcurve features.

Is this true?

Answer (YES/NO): YES